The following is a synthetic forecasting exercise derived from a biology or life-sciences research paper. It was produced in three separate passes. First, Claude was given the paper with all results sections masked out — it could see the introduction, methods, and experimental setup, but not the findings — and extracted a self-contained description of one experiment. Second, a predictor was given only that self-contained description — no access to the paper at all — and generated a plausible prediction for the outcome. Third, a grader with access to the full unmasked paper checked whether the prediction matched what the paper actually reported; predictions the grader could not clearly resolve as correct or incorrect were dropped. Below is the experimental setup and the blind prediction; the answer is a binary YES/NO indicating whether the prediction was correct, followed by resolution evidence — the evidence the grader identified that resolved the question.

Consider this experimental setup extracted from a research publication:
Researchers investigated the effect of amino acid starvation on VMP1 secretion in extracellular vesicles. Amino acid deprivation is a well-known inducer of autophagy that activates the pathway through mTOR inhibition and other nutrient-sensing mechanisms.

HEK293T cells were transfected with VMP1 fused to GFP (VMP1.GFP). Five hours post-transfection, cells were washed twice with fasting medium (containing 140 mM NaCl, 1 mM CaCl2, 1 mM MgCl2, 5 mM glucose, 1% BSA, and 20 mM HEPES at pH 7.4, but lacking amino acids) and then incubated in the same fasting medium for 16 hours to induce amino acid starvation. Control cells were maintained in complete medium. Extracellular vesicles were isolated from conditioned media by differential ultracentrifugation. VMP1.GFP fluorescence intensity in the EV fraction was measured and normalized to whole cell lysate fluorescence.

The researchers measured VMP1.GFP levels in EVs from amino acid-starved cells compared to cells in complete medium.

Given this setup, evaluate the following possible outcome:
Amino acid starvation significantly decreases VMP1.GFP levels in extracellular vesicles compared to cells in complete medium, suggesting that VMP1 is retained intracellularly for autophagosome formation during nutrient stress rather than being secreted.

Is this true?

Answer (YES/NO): YES